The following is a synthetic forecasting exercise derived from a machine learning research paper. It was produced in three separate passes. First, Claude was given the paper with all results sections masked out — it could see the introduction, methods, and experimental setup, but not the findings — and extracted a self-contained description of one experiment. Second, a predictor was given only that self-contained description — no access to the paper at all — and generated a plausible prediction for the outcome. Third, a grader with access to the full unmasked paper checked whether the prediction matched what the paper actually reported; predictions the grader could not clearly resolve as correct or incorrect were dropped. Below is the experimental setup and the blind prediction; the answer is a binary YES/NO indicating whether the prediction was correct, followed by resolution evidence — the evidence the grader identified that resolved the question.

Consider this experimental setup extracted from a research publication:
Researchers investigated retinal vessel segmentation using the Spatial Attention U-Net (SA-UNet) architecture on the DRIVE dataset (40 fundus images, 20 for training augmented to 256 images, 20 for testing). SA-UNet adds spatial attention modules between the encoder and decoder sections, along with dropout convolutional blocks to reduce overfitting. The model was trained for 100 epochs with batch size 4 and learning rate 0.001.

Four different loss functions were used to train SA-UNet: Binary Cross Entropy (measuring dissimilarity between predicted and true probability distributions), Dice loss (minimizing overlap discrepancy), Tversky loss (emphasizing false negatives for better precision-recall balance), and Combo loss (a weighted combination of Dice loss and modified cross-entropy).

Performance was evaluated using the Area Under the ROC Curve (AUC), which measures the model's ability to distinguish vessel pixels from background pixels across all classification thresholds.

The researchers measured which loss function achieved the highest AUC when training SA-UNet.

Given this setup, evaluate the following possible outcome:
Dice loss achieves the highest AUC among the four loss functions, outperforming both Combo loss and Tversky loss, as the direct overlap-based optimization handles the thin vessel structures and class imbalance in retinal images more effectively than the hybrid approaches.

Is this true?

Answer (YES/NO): NO